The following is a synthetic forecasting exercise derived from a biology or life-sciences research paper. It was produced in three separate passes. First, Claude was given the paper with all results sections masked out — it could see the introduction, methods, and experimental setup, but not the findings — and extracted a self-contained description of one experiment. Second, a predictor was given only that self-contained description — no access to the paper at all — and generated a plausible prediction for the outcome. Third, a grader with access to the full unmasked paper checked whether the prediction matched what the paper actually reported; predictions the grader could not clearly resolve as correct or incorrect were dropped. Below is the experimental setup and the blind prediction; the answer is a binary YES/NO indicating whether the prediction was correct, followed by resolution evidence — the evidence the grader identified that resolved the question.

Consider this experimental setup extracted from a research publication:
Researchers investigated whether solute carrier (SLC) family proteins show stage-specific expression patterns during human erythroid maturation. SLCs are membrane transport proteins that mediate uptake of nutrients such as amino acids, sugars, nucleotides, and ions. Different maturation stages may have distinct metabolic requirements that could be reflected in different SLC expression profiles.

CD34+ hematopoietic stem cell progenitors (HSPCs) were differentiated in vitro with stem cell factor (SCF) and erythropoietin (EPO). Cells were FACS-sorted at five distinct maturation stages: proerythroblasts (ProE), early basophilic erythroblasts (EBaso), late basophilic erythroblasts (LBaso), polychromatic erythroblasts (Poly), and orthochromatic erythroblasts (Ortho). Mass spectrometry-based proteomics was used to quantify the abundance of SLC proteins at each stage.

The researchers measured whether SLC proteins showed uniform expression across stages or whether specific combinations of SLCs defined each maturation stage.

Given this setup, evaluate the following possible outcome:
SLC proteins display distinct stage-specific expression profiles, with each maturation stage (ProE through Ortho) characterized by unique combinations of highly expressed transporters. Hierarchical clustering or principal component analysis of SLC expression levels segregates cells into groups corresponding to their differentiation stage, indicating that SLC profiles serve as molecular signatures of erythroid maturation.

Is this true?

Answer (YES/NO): YES